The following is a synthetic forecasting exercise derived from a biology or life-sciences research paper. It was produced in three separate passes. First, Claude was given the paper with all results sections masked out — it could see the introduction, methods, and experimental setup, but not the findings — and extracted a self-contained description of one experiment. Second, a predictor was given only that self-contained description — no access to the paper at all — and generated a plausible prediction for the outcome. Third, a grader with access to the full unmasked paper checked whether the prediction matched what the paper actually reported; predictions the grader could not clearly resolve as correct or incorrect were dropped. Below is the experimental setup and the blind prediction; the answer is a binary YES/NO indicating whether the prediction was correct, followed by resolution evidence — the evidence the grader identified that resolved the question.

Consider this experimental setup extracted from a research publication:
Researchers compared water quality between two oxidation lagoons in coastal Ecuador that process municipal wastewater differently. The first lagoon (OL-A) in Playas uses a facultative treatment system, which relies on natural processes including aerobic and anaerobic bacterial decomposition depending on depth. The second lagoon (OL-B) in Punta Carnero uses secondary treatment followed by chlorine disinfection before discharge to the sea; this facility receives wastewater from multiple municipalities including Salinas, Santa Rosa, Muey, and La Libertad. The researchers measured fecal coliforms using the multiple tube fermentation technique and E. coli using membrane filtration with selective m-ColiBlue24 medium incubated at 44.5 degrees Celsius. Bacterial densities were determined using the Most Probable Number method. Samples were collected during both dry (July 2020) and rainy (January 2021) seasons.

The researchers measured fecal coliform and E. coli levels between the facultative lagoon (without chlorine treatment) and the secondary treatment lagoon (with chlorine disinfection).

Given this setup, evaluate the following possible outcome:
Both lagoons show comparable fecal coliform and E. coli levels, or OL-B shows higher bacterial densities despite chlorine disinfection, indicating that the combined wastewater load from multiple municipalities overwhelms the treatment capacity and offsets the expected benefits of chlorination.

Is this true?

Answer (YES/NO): YES